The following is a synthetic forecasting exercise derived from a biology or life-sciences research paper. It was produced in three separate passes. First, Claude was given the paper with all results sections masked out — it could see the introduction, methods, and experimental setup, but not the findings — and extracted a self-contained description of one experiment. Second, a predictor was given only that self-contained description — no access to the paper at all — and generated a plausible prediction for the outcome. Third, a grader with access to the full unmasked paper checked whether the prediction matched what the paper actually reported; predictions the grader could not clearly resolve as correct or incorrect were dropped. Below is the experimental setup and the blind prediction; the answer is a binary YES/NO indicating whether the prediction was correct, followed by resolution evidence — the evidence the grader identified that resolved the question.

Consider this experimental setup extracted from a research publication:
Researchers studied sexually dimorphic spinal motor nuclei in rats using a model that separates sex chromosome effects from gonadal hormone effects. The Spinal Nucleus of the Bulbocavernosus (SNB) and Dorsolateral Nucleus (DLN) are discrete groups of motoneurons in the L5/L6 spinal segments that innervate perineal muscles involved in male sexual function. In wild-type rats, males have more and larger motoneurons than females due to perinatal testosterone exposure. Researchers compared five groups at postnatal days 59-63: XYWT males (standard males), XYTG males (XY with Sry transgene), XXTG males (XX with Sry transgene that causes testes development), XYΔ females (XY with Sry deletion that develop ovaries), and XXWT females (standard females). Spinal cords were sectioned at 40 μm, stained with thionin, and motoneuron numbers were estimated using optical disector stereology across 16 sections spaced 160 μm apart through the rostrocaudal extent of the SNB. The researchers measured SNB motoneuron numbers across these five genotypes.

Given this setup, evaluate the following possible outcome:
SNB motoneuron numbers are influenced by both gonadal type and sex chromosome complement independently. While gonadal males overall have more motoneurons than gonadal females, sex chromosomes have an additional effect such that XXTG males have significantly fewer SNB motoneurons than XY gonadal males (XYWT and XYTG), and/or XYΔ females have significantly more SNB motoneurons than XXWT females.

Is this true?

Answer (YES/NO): NO